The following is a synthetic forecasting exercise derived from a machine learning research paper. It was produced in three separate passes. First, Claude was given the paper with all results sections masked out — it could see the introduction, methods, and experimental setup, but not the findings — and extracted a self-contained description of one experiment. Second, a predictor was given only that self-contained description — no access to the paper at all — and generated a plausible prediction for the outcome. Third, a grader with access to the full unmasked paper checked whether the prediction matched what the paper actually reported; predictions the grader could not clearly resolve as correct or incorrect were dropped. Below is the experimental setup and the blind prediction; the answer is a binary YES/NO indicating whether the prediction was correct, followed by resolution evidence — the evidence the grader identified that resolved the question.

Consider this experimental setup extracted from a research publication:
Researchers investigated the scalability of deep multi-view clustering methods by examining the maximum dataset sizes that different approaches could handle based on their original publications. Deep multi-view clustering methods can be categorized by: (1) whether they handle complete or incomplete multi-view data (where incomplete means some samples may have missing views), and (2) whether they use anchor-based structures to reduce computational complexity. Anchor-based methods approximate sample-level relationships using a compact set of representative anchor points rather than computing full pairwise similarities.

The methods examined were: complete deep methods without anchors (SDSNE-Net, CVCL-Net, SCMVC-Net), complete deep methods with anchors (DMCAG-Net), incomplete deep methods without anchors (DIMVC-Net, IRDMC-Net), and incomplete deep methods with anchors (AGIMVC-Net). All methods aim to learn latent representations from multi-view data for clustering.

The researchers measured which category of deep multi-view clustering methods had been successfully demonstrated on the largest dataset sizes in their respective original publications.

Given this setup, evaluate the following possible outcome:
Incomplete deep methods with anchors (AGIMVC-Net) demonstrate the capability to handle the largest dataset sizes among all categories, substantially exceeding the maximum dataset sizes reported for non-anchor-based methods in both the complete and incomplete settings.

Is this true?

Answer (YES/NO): YES